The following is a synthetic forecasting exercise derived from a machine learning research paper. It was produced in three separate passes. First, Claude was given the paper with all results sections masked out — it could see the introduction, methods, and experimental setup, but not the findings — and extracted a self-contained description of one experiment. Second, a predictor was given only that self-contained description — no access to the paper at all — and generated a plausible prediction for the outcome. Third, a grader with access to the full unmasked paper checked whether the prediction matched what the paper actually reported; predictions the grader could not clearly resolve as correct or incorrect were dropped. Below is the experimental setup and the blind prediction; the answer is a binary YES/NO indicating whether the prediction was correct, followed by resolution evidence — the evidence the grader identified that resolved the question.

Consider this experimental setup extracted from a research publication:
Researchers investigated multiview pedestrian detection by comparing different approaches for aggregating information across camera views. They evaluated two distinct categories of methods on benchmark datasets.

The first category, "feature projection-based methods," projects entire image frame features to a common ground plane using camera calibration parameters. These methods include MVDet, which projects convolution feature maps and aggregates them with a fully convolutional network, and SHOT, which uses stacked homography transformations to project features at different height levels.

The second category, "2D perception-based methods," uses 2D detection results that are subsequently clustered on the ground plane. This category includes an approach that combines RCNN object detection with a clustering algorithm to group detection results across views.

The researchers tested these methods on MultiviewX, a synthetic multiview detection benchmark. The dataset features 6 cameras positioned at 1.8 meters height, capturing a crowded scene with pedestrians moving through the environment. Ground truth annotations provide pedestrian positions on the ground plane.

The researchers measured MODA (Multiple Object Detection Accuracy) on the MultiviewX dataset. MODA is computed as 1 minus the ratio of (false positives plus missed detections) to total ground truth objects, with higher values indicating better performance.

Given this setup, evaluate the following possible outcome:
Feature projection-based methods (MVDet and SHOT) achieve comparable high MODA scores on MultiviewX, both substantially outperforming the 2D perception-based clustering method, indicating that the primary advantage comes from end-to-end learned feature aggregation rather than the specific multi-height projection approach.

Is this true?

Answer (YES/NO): NO